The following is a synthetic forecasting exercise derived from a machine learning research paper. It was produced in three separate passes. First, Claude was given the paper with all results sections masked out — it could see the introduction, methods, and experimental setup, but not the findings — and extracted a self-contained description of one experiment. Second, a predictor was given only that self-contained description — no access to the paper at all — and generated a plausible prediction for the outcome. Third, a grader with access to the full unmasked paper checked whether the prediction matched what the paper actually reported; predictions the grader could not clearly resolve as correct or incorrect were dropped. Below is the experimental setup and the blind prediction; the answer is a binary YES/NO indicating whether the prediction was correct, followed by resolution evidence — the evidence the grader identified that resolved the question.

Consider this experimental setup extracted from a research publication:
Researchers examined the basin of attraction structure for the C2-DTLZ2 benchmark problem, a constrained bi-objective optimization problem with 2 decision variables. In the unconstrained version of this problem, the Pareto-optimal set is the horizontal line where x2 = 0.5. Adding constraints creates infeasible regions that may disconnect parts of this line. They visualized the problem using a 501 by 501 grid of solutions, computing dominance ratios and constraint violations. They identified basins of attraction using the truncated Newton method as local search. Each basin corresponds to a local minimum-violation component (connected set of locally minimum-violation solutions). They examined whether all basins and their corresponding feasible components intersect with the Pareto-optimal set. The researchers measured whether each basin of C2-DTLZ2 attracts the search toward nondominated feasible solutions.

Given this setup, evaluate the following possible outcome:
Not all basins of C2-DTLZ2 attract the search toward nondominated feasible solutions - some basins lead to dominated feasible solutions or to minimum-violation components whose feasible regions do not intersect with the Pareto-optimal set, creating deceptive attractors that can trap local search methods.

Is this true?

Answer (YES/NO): NO